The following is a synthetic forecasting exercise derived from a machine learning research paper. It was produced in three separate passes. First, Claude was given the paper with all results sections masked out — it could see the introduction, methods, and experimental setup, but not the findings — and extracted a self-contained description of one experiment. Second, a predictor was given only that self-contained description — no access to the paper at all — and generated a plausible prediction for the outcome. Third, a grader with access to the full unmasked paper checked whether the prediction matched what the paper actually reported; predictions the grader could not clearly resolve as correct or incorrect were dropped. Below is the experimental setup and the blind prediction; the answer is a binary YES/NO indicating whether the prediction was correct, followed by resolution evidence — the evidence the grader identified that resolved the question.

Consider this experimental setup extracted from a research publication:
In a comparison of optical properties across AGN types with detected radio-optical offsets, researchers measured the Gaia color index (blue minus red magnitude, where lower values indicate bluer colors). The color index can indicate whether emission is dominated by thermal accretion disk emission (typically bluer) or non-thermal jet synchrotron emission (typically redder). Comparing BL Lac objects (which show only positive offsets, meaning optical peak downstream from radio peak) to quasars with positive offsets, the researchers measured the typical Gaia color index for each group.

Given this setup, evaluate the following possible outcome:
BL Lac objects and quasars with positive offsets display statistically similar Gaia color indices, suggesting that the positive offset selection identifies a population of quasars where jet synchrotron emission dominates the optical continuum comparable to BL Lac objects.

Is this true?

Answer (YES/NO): NO